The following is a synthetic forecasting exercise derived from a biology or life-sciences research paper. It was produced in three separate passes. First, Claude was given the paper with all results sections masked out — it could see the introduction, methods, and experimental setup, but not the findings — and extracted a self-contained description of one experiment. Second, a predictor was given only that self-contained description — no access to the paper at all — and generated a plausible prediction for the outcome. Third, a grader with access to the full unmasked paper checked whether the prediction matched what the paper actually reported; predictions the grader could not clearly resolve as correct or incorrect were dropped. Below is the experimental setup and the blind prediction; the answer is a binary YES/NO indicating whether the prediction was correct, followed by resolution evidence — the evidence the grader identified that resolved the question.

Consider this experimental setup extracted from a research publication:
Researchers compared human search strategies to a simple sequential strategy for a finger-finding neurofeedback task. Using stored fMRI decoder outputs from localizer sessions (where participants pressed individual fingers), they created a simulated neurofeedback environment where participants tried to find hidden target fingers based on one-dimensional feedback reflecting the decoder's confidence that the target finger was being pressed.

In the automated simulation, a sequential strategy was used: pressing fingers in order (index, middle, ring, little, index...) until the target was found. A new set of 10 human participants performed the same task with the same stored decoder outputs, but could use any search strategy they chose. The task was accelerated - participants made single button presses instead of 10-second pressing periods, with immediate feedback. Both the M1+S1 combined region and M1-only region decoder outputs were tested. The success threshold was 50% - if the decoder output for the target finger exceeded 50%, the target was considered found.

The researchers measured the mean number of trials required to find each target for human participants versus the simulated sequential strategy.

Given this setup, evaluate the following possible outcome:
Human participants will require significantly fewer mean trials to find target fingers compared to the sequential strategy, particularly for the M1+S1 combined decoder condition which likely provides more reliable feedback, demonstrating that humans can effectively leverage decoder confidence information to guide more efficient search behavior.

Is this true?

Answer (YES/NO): NO